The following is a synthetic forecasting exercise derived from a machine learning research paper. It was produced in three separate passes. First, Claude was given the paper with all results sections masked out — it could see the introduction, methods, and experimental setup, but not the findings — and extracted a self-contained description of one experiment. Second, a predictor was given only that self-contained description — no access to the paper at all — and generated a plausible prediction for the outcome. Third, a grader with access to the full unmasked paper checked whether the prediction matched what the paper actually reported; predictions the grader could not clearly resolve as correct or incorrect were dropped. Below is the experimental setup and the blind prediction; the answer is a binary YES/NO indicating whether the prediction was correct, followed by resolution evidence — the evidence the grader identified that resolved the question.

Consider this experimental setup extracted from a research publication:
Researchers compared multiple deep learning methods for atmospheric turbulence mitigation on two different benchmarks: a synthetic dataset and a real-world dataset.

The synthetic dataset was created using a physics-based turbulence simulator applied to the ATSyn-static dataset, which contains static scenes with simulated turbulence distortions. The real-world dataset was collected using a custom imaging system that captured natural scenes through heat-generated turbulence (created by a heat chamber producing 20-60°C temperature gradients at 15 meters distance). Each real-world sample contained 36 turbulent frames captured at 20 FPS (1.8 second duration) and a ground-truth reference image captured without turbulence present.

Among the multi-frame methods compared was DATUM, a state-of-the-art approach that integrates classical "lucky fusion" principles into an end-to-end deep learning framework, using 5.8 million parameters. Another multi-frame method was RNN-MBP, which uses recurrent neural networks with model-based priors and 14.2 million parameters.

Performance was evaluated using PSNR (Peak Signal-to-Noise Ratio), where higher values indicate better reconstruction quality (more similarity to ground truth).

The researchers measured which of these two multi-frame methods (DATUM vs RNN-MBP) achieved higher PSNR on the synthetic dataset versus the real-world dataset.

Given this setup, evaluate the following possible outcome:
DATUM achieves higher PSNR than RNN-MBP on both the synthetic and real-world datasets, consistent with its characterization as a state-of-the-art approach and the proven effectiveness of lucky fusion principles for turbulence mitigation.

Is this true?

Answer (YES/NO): NO